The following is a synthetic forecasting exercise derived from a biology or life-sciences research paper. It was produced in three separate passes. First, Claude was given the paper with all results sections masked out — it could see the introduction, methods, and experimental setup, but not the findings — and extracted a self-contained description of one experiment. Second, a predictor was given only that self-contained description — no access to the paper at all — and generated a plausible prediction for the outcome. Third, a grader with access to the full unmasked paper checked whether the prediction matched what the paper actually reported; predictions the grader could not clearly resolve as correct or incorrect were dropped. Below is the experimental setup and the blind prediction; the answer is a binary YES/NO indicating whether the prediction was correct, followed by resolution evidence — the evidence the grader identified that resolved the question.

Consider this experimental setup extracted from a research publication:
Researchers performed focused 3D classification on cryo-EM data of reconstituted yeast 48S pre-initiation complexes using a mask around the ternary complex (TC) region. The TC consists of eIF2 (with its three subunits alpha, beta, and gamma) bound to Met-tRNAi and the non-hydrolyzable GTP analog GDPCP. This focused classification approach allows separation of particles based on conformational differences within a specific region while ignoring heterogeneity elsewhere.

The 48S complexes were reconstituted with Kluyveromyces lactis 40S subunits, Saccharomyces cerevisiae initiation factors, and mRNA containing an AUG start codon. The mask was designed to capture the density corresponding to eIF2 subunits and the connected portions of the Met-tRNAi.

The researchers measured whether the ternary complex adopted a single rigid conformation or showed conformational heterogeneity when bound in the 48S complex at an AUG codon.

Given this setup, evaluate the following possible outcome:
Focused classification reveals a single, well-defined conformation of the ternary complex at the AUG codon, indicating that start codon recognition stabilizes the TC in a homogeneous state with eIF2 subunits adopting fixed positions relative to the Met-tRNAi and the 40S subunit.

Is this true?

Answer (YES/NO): NO